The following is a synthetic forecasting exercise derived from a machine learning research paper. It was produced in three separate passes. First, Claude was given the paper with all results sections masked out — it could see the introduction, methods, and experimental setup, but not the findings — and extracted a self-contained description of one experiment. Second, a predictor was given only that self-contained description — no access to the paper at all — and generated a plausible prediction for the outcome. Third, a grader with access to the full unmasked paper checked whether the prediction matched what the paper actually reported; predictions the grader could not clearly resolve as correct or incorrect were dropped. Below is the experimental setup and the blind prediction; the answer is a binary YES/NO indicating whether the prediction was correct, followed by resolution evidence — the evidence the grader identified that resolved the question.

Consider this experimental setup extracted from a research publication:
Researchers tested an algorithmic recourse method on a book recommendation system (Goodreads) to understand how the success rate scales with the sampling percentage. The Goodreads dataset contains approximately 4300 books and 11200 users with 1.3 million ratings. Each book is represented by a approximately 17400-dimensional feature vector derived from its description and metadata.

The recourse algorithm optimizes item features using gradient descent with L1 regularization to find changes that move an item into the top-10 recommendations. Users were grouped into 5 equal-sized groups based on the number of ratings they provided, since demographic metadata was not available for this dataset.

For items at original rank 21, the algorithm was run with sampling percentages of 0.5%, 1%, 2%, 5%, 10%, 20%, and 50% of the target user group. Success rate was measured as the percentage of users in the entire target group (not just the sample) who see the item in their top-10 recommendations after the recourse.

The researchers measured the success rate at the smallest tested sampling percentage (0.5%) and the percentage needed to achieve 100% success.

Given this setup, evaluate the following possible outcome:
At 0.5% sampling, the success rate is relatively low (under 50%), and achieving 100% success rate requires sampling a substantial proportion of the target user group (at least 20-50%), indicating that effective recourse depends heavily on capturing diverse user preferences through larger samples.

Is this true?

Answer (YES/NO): NO